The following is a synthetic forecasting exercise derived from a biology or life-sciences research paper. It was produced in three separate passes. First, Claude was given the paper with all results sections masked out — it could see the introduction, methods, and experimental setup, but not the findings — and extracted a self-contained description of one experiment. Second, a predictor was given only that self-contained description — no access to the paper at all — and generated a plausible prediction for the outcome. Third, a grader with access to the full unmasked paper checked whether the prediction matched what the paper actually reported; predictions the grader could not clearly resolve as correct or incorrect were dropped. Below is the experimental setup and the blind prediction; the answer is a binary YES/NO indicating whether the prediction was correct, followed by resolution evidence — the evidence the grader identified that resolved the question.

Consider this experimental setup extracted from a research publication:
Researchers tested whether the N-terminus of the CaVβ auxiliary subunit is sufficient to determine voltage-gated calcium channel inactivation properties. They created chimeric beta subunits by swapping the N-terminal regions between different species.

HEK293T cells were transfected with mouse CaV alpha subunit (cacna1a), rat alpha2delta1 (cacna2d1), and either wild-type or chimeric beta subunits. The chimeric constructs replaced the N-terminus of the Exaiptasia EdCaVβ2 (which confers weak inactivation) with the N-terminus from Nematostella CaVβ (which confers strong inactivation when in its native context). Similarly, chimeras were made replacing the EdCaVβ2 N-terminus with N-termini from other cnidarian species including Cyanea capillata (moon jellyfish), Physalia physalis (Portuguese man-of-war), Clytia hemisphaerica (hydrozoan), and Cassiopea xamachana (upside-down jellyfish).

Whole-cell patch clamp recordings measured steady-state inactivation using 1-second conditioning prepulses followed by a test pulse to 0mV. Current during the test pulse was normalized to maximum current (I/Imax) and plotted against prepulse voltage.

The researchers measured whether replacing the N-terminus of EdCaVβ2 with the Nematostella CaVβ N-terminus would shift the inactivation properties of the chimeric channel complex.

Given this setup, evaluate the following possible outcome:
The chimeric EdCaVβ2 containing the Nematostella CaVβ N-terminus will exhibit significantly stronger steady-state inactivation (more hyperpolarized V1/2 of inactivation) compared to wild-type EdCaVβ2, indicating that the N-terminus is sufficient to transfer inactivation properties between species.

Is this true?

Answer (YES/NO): YES